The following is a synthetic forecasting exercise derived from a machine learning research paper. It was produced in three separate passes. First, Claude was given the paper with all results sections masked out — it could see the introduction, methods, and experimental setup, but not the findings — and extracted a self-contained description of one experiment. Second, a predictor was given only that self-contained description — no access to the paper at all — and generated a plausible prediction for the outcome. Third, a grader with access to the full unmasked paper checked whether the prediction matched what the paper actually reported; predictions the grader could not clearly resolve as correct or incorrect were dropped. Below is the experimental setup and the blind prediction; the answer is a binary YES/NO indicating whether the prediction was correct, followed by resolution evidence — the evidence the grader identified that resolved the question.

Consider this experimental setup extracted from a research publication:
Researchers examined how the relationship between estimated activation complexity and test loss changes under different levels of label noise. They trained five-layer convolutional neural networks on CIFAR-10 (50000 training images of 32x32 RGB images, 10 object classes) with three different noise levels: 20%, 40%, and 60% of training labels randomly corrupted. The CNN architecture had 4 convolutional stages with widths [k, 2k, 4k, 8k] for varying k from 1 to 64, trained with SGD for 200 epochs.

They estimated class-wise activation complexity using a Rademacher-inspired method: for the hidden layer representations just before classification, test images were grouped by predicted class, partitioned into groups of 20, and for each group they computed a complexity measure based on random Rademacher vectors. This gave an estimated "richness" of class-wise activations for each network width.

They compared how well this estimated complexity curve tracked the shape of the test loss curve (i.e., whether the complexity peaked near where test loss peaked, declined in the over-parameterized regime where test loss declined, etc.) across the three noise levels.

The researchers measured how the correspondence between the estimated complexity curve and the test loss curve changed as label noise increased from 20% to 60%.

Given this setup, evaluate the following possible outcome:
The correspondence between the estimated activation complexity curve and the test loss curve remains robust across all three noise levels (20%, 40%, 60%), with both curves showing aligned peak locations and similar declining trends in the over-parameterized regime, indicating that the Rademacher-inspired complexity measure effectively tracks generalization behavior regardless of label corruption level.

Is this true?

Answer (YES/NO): YES